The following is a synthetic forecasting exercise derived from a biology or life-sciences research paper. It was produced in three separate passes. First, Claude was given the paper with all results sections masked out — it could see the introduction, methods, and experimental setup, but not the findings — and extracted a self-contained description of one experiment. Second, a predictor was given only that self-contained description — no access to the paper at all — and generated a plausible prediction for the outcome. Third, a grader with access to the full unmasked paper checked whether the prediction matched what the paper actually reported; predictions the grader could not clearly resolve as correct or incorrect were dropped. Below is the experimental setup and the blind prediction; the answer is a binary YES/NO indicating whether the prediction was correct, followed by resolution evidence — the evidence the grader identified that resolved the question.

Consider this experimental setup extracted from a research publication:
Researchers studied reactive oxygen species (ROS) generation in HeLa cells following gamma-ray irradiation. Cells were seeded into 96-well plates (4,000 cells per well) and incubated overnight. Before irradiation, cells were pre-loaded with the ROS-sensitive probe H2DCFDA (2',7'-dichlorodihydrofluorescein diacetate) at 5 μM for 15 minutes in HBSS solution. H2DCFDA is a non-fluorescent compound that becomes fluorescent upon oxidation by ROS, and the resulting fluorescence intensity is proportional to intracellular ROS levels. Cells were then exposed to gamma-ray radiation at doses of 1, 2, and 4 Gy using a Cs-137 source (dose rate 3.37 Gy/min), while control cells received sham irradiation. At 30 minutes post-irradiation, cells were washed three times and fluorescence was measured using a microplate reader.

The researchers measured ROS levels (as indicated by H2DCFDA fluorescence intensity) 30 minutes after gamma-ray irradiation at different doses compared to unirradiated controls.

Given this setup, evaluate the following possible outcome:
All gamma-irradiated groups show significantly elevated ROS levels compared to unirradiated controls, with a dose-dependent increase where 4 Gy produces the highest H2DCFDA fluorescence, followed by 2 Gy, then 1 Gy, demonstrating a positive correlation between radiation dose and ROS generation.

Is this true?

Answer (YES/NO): NO